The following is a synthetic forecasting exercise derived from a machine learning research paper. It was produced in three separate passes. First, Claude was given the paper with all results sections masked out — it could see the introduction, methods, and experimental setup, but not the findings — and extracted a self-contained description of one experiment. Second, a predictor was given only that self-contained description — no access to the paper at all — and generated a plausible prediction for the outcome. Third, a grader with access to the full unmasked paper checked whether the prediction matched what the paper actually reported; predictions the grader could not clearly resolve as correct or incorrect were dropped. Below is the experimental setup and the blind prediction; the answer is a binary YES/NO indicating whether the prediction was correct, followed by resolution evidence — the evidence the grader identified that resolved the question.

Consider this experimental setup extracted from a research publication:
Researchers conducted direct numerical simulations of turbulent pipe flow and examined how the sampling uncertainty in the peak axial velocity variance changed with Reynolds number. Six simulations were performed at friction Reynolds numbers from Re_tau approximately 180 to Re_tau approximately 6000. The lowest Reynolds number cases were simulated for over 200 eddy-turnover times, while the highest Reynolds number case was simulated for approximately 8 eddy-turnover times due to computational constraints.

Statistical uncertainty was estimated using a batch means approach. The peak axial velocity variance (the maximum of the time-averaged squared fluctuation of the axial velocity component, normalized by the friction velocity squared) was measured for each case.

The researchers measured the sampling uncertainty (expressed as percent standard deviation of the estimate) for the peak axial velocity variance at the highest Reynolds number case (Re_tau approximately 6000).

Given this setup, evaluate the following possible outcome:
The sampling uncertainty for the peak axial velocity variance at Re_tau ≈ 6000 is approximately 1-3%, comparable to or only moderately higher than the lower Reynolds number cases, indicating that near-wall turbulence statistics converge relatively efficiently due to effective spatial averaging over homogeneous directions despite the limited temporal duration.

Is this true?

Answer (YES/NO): NO